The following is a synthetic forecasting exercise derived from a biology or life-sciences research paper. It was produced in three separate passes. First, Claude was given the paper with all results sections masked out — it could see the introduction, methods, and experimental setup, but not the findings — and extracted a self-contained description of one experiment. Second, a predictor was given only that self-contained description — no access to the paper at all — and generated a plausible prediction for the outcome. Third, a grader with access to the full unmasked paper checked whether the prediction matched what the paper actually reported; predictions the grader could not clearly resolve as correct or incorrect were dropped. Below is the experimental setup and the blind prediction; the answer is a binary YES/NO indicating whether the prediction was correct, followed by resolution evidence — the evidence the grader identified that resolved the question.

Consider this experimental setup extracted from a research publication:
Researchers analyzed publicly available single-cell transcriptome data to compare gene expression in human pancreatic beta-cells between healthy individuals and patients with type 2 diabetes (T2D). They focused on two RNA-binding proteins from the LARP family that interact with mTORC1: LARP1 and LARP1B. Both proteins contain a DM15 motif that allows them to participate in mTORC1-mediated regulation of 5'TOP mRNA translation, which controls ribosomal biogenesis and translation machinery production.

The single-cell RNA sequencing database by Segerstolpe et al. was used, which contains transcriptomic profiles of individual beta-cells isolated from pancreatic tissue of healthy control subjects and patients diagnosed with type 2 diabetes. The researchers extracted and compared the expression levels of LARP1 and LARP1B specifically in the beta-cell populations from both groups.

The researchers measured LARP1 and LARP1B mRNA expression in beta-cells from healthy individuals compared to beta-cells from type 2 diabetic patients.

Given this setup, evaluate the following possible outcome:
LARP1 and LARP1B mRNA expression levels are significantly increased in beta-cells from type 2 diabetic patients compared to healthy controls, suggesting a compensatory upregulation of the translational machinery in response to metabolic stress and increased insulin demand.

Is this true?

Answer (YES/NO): YES